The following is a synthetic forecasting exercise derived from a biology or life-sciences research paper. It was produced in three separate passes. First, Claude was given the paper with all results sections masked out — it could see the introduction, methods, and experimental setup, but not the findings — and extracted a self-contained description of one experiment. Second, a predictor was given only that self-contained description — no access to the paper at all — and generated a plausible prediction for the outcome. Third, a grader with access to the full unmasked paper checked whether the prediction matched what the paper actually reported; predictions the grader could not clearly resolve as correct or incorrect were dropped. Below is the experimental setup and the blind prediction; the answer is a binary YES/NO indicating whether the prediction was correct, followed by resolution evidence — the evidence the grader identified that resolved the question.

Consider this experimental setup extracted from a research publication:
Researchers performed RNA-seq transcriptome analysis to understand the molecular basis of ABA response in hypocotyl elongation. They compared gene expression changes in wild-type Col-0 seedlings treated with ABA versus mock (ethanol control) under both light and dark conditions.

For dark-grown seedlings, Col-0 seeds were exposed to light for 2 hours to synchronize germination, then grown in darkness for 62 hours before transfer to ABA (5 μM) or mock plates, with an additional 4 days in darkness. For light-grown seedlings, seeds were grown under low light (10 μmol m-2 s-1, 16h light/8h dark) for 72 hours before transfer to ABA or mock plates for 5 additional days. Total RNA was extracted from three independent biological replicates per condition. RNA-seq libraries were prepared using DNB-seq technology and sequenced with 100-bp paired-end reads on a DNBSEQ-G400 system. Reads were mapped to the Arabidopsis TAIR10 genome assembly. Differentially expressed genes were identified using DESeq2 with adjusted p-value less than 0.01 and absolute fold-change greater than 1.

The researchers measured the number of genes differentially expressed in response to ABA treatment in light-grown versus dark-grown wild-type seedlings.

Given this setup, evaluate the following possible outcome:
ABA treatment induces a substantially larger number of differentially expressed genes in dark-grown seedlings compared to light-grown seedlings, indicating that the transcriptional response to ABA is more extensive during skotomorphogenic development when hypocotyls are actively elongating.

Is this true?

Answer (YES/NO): NO